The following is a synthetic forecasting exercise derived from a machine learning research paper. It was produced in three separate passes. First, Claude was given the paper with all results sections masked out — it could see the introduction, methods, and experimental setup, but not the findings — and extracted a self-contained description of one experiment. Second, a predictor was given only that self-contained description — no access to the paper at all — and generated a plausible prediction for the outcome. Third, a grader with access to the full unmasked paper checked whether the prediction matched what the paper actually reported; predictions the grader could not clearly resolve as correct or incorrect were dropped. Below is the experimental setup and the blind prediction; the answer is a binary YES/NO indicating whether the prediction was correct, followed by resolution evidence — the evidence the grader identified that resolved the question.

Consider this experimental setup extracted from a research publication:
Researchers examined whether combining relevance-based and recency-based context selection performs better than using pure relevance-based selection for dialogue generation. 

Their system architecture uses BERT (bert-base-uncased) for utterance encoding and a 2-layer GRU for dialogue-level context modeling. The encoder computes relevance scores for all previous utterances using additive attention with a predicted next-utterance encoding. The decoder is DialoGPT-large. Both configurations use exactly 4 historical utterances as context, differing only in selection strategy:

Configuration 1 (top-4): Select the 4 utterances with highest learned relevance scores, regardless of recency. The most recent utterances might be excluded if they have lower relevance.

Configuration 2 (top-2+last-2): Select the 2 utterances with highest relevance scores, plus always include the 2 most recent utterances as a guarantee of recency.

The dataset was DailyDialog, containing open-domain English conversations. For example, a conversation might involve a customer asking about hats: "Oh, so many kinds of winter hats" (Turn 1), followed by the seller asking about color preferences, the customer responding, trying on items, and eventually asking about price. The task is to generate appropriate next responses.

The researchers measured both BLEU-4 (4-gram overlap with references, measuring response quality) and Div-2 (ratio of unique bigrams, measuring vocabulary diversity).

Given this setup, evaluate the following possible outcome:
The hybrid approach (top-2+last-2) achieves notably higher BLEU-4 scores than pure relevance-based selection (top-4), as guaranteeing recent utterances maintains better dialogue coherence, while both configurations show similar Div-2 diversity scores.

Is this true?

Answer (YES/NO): NO